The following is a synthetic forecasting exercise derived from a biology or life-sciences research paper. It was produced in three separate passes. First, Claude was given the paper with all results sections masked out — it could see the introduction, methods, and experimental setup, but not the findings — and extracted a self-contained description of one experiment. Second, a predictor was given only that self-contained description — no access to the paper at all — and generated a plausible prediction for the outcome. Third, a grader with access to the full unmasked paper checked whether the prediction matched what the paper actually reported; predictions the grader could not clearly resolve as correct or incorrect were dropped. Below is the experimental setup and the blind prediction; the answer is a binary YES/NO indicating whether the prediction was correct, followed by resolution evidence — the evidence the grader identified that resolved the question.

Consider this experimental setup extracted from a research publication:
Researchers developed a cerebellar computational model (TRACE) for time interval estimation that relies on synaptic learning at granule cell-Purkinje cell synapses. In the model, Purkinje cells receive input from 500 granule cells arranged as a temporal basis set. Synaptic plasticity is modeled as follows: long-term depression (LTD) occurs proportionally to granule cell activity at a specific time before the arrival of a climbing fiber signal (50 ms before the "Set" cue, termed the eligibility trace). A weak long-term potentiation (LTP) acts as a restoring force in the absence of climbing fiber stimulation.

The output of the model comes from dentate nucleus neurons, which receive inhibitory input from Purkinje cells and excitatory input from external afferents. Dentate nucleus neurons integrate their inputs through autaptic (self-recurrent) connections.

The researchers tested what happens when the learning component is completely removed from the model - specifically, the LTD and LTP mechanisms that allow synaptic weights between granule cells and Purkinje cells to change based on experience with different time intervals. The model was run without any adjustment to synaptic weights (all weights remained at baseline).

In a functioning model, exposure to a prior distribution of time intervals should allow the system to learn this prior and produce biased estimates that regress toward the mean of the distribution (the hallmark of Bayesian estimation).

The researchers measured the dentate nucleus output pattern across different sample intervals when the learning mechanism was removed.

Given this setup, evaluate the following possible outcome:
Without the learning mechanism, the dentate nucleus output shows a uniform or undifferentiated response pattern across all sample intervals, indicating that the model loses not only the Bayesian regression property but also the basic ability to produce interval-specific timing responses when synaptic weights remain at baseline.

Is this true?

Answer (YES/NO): NO